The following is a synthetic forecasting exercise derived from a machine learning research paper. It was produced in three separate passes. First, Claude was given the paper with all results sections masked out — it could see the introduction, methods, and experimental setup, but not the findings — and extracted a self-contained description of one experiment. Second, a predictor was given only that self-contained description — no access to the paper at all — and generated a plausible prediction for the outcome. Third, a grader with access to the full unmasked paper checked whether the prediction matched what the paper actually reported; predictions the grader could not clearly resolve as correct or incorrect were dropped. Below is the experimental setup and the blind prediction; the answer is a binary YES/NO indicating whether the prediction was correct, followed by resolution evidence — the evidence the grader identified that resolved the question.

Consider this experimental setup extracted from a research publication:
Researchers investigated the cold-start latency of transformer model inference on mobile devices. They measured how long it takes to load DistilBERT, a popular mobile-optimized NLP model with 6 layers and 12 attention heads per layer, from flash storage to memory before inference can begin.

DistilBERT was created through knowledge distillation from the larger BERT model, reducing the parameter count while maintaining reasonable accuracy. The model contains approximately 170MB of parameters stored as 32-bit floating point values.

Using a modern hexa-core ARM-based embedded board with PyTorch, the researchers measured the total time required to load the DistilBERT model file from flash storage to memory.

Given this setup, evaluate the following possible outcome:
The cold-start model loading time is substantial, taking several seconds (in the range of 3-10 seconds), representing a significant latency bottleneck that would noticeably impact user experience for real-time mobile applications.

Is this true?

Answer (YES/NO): NO